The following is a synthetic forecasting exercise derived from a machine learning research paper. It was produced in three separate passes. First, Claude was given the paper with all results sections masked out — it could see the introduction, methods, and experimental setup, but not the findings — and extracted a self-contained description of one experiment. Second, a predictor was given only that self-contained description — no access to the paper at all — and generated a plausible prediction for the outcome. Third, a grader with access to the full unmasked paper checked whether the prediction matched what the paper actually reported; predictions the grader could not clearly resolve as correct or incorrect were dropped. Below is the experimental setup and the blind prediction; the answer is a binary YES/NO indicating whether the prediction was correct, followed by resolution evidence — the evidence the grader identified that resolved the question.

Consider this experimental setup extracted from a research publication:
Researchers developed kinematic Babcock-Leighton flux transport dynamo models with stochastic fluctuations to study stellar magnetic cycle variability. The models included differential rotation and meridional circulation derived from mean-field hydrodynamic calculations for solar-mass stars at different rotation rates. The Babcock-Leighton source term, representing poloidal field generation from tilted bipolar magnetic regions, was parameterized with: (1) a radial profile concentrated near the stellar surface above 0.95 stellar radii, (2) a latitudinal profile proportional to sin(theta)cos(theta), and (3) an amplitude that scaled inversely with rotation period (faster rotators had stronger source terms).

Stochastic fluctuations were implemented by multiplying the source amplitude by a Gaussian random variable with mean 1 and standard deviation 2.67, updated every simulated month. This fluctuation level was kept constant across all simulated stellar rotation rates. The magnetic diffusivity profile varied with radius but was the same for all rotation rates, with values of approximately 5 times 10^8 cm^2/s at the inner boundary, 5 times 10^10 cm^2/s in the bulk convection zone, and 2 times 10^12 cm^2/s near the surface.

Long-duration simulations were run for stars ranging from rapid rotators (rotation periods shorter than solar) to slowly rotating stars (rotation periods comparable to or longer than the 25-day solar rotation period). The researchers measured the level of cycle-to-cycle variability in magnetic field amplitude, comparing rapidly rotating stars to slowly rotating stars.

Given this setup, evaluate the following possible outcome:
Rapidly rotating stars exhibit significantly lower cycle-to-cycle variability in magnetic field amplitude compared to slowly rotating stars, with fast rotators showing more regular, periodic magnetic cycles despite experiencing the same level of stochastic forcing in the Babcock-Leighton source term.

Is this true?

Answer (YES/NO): NO